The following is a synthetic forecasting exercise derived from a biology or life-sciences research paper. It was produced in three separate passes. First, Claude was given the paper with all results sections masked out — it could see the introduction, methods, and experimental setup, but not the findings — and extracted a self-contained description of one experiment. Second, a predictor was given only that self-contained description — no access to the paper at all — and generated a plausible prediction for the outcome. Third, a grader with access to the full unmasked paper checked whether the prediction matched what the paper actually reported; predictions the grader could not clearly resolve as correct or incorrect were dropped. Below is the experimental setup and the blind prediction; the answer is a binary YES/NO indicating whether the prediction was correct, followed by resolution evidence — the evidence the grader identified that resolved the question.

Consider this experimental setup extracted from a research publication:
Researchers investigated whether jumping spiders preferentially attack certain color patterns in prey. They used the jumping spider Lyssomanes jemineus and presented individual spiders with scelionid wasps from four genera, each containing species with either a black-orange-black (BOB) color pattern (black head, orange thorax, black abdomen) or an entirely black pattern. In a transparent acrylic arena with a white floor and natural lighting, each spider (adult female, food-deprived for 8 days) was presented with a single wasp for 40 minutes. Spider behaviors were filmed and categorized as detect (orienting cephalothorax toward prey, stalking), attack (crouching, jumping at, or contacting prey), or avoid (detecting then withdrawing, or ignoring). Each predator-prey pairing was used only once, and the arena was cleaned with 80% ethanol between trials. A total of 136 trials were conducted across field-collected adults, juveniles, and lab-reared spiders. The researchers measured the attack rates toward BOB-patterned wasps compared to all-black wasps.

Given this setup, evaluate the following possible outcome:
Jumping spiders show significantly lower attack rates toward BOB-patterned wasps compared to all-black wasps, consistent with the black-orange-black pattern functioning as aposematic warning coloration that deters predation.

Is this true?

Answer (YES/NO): NO